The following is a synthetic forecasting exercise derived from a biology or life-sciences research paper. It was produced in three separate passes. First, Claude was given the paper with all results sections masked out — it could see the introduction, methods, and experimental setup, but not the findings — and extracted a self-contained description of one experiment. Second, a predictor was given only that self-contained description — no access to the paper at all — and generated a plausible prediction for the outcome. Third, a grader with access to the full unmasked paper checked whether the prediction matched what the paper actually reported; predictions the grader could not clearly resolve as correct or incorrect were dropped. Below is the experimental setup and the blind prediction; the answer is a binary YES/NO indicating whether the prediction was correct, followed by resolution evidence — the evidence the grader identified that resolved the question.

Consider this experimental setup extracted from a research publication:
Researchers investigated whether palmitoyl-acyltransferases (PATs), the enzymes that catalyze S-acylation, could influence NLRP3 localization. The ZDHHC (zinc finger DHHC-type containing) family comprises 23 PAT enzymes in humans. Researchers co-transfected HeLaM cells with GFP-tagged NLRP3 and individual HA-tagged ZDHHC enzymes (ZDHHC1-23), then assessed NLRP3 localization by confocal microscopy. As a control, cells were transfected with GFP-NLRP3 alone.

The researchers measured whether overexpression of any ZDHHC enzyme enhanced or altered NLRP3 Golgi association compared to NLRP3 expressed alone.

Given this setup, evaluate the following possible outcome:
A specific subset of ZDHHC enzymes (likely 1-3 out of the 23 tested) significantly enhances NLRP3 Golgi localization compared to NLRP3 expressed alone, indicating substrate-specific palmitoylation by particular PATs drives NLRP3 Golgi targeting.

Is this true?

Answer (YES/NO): YES